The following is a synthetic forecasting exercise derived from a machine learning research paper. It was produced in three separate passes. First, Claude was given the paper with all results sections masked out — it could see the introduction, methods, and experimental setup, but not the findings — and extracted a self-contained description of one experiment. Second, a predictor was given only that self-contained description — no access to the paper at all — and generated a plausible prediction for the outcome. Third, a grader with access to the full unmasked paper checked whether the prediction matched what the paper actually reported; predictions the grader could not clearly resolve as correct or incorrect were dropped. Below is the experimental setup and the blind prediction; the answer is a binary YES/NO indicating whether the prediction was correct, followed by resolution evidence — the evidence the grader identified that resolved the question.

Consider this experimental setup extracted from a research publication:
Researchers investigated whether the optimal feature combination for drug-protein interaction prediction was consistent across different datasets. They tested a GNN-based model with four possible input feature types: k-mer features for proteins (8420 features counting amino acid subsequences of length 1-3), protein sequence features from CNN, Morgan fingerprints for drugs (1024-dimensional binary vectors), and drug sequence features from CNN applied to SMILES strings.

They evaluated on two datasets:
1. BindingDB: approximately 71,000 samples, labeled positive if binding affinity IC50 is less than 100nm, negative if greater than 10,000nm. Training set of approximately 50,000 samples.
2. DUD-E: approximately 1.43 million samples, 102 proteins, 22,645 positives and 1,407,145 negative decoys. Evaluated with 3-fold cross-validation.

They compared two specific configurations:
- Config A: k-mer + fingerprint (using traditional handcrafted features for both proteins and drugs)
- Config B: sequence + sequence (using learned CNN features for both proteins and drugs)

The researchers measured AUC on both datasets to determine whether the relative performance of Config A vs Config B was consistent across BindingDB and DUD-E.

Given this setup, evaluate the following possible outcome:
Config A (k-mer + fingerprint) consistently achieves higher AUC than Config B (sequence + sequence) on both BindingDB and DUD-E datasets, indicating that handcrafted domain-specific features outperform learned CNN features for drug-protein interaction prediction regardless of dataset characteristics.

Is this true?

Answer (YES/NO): NO